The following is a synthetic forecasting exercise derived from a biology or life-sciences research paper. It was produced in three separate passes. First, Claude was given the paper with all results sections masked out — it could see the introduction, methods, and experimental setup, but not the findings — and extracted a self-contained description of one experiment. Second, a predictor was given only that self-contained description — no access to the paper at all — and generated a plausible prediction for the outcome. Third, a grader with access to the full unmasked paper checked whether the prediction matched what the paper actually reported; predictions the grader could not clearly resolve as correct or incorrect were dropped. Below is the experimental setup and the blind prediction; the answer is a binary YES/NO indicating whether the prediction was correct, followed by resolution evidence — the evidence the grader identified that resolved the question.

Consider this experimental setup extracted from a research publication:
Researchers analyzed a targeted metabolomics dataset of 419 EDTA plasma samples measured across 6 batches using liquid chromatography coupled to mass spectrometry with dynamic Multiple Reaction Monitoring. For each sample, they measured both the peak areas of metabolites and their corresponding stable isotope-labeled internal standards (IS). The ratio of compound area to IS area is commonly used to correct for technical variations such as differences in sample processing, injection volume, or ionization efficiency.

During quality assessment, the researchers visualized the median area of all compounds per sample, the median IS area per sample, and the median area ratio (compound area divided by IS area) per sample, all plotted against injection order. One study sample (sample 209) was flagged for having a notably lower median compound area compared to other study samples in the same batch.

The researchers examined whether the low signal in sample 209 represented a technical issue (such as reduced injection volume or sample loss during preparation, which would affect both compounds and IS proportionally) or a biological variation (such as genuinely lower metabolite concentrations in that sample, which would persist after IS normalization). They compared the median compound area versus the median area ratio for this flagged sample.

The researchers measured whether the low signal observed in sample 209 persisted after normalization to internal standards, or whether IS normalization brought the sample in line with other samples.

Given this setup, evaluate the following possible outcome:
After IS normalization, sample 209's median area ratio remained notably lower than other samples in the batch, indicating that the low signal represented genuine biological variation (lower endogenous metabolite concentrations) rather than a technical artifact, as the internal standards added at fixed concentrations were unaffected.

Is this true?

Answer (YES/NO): NO